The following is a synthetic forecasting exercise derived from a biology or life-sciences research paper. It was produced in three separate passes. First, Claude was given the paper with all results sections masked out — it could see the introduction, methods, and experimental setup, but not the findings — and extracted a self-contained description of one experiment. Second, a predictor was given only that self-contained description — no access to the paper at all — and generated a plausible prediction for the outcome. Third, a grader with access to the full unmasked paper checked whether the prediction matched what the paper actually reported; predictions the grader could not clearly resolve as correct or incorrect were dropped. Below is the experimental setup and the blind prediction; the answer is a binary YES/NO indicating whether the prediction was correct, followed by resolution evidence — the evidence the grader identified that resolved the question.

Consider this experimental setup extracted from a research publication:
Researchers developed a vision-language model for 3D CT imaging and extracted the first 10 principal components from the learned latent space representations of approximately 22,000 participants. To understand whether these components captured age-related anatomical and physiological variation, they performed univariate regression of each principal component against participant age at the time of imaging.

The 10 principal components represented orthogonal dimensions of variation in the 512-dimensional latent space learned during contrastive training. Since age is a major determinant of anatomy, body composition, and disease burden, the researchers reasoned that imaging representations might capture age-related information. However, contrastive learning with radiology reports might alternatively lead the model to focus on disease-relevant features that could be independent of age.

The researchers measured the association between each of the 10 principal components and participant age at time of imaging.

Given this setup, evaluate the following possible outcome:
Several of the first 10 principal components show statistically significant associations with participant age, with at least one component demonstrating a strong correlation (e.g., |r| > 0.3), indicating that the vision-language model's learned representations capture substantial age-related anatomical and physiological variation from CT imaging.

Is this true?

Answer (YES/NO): YES